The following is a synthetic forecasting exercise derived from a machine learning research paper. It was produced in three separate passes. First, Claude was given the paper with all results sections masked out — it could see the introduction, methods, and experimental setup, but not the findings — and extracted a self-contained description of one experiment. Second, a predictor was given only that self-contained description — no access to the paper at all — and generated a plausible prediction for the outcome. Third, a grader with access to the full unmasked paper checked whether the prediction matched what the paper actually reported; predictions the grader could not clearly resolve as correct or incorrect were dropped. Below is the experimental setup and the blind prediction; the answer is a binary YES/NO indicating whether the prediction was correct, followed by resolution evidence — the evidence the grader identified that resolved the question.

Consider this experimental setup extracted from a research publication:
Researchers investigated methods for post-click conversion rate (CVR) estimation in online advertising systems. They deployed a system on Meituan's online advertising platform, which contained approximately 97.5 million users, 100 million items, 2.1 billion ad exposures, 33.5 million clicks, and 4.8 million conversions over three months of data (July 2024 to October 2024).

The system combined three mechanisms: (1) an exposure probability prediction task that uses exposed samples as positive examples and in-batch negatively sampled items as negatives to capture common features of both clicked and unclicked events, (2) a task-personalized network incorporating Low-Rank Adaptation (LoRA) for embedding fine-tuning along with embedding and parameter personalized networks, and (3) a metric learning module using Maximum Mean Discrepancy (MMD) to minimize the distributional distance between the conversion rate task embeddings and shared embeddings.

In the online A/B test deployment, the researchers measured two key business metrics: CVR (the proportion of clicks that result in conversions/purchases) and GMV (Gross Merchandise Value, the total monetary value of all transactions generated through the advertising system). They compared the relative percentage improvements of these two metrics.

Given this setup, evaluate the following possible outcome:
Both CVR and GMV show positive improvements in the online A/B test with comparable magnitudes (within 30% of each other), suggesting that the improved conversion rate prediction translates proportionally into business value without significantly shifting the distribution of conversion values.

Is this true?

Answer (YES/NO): YES